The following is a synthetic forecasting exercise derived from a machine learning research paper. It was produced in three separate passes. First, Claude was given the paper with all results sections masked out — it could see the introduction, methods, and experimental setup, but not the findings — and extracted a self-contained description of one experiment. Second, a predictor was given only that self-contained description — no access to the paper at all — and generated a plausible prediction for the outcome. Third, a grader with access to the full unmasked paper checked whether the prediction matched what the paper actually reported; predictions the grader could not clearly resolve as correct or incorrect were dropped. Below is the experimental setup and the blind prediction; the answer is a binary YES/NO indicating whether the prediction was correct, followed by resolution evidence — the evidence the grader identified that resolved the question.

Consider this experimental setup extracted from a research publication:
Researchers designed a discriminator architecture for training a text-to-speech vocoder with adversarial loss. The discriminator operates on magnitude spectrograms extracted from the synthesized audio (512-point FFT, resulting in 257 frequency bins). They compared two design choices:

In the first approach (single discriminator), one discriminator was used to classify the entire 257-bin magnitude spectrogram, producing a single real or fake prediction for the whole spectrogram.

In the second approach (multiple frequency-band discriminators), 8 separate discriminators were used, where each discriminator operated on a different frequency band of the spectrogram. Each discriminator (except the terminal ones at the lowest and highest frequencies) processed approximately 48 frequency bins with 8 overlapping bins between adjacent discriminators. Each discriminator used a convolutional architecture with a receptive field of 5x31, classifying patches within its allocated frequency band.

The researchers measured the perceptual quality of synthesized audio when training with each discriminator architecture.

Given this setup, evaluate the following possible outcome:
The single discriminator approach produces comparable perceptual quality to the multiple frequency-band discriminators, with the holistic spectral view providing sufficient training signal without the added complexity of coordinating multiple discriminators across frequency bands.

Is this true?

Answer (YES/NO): NO